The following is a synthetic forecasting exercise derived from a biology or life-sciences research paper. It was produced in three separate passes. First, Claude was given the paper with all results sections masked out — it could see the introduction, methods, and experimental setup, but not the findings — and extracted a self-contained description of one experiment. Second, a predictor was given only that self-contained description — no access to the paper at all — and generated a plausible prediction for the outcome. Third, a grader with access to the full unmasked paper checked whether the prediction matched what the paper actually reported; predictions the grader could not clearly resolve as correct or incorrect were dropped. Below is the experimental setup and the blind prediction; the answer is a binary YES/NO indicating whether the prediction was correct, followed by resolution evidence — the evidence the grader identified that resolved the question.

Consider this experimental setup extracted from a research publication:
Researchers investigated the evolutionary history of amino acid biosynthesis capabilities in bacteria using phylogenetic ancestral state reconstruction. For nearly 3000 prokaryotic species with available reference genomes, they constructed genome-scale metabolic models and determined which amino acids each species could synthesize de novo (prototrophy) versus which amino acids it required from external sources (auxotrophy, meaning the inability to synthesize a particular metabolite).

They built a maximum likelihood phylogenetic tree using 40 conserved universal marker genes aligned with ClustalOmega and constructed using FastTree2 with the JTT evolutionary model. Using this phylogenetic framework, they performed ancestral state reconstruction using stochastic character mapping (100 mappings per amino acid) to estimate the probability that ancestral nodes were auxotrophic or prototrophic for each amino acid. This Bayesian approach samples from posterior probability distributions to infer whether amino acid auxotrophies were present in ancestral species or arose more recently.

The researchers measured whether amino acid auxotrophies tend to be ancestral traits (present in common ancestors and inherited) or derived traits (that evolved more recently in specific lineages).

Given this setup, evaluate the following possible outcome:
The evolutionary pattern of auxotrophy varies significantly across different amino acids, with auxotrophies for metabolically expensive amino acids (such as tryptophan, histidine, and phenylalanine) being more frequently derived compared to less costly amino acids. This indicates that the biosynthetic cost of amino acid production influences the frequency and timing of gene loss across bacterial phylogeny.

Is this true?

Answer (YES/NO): NO